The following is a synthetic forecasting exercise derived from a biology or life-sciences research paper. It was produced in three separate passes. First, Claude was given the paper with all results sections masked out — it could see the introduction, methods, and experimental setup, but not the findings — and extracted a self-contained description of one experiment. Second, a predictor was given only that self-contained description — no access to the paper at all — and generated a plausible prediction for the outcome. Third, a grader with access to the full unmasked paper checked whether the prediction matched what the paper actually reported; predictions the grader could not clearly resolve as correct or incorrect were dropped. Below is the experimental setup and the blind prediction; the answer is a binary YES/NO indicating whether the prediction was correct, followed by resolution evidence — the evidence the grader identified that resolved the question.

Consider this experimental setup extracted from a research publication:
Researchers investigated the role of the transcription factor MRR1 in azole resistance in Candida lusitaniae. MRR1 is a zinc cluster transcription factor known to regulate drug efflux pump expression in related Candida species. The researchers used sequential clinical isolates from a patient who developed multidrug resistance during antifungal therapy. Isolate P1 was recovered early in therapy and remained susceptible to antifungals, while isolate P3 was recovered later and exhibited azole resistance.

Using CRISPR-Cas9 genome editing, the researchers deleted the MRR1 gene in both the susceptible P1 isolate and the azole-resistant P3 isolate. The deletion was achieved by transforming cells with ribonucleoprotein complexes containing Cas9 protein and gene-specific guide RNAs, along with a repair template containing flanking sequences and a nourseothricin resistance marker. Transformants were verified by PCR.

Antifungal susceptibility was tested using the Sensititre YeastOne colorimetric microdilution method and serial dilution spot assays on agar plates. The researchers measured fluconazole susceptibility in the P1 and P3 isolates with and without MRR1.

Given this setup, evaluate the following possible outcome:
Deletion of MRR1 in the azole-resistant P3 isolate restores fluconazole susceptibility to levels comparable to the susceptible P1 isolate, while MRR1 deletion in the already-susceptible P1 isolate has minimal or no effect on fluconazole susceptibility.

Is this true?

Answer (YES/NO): YES